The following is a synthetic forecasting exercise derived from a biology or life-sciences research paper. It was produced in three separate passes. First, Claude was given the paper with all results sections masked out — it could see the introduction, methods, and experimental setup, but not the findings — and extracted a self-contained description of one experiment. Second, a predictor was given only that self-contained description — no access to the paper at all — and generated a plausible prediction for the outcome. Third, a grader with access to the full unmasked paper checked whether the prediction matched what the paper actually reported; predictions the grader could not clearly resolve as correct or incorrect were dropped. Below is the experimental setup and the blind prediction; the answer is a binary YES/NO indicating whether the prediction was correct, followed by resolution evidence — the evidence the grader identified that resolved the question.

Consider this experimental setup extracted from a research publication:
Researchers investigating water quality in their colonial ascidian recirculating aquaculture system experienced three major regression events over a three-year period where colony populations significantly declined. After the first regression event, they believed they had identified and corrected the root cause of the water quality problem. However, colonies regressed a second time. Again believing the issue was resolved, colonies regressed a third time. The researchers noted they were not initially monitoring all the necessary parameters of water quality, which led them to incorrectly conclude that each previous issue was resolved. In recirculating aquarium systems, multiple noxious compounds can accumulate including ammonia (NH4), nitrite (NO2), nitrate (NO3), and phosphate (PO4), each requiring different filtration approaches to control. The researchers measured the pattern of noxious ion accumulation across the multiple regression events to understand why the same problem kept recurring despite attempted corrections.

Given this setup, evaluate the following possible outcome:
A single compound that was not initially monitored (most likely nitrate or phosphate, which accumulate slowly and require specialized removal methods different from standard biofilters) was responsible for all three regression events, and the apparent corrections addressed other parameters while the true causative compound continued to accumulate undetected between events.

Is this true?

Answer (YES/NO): NO